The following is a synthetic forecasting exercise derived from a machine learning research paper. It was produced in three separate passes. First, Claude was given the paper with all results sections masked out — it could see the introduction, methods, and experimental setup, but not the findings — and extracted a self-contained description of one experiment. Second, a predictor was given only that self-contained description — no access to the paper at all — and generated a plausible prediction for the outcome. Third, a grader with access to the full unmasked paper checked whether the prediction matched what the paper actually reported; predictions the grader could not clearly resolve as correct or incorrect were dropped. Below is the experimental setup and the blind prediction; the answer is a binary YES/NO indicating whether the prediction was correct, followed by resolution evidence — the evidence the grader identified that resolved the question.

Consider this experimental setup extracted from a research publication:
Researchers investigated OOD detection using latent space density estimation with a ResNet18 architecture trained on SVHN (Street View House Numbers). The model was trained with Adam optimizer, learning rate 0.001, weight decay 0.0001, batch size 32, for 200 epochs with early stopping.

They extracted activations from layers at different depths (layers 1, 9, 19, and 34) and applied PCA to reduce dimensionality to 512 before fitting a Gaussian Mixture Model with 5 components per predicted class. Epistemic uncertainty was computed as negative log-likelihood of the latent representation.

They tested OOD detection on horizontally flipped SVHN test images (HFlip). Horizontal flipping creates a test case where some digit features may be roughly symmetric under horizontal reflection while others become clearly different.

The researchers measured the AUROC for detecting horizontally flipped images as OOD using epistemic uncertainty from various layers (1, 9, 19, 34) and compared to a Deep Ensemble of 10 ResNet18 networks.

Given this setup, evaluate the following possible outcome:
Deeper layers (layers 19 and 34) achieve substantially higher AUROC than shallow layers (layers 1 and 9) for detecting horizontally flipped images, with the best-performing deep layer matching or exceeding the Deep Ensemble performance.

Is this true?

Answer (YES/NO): NO